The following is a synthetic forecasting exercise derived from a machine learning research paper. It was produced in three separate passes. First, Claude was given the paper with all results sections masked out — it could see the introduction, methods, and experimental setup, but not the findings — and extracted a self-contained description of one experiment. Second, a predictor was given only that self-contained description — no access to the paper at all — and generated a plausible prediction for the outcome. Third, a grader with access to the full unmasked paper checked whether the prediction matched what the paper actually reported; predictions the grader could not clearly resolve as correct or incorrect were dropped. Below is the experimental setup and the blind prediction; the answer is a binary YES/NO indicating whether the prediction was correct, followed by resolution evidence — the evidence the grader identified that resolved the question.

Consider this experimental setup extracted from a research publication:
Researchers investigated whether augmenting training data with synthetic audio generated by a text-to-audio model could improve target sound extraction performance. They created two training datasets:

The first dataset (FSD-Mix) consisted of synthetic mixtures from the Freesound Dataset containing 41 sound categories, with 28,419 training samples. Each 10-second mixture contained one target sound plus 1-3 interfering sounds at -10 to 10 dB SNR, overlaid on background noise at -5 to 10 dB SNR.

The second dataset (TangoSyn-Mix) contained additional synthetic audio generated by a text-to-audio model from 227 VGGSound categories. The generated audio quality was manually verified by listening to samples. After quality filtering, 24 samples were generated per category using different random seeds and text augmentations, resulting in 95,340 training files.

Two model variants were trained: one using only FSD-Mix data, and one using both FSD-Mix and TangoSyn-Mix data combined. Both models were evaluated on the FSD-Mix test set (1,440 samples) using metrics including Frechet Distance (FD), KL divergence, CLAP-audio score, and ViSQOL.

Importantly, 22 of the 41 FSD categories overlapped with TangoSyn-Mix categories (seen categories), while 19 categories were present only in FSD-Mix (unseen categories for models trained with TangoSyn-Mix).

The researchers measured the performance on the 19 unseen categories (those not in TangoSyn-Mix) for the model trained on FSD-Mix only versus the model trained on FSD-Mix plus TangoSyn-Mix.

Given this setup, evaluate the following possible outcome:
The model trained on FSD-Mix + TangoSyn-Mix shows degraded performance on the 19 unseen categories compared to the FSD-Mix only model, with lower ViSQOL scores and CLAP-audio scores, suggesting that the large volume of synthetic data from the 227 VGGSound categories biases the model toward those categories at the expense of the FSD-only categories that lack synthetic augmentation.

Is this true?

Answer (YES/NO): NO